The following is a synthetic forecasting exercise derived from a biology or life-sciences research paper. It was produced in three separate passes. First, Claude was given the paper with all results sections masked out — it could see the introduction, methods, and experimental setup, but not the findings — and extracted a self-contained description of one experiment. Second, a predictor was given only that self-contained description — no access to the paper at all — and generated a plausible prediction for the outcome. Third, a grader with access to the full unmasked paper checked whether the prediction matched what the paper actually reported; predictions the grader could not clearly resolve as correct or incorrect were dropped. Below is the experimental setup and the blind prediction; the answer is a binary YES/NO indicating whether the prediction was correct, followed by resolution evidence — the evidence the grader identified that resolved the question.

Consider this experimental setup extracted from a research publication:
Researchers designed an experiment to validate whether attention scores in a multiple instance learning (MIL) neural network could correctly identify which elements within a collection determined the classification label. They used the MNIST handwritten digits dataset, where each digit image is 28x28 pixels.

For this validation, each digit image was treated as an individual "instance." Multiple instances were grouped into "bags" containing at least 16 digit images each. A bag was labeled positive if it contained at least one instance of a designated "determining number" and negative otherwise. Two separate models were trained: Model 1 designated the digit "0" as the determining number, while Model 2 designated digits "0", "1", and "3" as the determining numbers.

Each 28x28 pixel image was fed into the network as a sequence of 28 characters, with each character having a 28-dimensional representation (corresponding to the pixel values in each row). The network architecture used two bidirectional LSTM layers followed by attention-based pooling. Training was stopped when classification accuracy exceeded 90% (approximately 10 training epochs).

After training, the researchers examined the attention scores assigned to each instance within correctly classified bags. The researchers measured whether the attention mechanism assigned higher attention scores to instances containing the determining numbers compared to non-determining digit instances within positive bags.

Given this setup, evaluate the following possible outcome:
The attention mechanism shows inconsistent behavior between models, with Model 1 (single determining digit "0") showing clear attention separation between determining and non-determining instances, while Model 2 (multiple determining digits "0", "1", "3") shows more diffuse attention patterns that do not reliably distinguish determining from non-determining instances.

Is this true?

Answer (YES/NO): NO